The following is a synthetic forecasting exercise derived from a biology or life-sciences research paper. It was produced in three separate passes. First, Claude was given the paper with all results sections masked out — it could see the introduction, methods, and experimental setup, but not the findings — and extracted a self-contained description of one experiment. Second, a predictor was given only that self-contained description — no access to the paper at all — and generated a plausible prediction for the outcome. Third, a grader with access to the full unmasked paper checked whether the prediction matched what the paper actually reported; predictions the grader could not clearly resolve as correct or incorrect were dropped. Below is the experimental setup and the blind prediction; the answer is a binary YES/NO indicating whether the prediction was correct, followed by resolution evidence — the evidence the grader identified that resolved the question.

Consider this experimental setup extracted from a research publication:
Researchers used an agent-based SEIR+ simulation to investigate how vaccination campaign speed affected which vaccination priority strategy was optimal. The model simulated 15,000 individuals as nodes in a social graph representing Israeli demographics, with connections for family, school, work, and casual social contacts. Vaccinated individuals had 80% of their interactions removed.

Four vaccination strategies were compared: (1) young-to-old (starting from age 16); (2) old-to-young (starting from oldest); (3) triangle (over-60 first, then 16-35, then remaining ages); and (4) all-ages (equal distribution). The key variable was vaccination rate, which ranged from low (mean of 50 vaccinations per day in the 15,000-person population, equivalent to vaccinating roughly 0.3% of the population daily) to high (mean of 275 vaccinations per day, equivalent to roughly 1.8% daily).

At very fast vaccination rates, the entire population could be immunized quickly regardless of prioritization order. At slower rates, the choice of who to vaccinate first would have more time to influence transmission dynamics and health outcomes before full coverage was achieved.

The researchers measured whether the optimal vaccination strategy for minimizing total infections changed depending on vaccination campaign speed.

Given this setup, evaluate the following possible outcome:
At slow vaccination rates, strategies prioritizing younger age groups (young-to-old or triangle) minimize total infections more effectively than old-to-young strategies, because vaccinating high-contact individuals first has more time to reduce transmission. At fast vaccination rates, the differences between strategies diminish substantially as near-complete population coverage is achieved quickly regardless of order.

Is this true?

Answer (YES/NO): NO